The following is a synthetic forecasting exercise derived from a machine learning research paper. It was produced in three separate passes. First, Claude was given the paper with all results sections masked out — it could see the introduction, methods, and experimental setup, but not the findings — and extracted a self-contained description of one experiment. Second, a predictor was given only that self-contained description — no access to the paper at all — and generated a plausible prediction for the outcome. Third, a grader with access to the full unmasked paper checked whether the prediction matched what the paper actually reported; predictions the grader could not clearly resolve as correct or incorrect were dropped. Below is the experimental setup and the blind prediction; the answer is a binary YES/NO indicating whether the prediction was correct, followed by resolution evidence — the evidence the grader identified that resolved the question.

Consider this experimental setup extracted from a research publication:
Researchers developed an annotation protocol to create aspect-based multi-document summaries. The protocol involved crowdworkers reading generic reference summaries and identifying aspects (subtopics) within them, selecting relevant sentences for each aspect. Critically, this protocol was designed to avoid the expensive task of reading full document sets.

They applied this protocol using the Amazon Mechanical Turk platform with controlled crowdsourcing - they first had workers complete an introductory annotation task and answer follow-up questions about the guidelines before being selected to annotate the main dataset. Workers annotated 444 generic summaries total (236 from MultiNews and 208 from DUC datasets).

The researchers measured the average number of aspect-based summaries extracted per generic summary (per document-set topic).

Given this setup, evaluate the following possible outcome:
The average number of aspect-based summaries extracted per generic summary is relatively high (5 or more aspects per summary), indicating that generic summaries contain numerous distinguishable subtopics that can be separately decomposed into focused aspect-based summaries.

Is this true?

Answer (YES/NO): NO